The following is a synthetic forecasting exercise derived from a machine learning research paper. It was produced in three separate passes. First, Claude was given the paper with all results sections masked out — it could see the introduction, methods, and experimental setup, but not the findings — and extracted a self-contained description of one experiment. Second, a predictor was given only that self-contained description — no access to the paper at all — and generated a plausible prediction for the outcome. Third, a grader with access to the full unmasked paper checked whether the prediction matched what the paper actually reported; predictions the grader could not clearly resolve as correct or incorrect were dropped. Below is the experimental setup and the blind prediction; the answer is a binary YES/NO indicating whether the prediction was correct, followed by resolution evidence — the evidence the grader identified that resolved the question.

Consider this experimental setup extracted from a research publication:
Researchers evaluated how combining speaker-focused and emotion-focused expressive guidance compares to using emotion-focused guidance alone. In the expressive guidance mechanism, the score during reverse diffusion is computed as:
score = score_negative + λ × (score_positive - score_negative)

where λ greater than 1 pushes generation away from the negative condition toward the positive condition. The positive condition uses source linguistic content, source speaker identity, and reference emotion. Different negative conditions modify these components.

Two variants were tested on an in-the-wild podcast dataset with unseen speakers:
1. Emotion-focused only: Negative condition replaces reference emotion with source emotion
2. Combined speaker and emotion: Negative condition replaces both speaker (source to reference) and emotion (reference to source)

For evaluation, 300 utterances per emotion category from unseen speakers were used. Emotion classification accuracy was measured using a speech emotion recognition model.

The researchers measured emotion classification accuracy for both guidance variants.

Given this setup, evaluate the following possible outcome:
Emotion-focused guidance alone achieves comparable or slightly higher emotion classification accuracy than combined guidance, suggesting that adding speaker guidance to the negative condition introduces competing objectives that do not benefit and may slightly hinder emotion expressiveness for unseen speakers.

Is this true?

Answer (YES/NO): YES